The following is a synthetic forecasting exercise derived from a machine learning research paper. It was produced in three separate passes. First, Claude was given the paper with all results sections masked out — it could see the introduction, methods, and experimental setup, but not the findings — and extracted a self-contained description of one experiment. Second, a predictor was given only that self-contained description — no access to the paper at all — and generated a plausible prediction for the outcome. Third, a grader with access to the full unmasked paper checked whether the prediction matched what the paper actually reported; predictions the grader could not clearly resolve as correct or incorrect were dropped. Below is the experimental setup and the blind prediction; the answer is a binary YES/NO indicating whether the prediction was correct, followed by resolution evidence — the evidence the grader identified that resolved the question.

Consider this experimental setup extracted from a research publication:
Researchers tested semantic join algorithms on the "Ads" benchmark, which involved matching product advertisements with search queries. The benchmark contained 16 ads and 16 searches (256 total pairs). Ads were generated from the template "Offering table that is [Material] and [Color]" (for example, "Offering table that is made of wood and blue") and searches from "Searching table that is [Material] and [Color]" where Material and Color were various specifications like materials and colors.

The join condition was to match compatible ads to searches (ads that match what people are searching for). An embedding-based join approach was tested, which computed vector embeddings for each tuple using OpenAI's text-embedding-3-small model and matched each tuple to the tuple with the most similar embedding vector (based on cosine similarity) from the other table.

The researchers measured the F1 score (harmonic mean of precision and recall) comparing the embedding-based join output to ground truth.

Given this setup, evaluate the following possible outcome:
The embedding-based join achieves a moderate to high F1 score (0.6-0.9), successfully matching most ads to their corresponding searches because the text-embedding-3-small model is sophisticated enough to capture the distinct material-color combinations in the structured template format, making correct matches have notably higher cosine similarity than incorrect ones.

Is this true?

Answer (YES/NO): NO